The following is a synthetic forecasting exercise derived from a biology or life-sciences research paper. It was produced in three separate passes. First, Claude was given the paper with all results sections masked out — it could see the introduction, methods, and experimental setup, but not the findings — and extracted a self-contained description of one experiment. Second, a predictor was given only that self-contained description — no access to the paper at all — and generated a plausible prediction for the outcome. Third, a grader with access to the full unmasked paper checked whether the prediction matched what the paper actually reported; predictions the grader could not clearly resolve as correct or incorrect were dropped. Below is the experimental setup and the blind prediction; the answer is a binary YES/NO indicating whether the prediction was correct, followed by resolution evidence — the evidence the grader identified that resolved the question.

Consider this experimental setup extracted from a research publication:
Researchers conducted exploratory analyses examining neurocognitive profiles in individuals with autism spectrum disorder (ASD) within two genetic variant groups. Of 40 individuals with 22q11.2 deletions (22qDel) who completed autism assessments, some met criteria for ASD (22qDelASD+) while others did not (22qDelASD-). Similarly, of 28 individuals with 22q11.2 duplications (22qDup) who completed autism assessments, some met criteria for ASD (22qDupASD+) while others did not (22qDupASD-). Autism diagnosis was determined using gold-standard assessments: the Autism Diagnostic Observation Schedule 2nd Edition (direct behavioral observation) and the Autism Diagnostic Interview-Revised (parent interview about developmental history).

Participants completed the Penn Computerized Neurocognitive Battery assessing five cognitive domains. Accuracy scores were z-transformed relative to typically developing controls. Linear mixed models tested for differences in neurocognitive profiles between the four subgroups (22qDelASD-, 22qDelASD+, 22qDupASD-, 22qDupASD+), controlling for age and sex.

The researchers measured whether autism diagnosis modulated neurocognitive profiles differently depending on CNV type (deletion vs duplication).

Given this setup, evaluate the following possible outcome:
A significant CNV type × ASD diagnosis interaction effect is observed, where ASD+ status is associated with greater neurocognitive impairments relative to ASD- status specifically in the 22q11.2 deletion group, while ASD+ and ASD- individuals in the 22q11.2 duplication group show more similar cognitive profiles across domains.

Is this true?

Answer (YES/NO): NO